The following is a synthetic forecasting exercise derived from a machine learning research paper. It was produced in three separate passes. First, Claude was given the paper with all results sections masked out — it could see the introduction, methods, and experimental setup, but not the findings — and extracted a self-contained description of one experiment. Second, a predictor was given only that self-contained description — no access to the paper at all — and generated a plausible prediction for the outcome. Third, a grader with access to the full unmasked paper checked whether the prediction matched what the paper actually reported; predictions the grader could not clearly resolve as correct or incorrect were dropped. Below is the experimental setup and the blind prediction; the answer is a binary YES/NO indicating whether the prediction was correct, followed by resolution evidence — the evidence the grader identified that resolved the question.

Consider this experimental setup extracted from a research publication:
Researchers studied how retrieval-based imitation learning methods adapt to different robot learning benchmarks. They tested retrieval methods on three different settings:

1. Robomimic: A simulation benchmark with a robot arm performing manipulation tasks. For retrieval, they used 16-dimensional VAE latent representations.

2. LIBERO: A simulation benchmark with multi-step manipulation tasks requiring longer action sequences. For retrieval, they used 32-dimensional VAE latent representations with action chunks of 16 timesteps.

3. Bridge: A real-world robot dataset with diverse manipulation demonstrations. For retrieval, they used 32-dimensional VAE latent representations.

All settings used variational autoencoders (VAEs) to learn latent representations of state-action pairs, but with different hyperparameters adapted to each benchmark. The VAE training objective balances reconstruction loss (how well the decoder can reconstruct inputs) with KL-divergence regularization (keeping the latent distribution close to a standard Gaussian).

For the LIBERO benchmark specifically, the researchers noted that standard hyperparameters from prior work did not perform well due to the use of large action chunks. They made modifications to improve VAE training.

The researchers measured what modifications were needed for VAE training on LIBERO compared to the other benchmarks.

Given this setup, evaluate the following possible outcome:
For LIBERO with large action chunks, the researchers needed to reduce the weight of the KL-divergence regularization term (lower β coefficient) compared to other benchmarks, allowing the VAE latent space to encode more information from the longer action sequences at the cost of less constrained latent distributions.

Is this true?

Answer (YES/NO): NO